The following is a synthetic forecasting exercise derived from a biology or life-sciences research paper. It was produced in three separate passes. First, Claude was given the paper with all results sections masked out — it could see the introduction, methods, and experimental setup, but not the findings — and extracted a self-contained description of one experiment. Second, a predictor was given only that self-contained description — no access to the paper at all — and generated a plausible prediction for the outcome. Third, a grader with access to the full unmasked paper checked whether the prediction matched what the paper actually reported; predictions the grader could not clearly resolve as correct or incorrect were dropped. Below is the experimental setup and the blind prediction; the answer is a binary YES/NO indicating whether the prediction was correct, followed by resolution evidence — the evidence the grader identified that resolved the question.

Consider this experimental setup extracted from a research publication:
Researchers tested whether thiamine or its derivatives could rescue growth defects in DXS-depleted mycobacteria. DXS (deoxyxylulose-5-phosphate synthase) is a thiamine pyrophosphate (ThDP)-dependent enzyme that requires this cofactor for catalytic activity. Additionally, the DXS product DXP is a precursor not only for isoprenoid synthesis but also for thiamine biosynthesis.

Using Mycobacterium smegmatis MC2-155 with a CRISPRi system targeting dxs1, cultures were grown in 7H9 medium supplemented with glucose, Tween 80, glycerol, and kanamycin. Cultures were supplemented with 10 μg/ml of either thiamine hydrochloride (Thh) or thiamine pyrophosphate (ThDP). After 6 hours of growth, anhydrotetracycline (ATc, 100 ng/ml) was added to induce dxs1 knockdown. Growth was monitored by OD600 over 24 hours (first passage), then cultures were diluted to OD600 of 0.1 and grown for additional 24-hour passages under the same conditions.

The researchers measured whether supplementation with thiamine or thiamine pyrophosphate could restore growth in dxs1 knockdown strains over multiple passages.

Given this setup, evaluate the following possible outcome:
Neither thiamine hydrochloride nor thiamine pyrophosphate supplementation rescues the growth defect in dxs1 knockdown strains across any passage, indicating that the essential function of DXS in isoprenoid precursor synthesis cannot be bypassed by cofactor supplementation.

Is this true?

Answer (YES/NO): YES